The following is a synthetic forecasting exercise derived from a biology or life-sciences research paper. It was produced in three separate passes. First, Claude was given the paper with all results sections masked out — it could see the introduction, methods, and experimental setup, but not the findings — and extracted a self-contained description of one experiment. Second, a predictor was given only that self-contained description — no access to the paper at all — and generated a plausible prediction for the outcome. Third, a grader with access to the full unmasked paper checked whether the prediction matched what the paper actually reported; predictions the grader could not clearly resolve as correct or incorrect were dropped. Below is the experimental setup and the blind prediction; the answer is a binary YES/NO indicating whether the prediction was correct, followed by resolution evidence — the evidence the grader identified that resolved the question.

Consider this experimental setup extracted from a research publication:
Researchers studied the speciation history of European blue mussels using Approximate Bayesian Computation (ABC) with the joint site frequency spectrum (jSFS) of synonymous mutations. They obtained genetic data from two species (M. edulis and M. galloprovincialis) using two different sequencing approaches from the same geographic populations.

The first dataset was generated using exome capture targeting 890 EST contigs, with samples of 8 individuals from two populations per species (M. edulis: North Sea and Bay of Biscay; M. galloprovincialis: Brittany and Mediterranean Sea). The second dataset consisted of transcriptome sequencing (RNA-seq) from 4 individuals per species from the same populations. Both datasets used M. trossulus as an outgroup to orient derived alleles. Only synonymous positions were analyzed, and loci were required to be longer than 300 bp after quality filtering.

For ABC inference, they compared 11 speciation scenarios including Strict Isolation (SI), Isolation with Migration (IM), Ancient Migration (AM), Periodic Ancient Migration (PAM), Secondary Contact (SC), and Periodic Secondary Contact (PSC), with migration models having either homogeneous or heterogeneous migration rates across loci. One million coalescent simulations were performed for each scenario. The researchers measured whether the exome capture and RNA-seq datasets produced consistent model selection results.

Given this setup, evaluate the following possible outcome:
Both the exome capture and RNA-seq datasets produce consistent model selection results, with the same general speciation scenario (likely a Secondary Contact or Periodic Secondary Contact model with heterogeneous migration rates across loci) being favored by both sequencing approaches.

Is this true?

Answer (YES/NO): YES